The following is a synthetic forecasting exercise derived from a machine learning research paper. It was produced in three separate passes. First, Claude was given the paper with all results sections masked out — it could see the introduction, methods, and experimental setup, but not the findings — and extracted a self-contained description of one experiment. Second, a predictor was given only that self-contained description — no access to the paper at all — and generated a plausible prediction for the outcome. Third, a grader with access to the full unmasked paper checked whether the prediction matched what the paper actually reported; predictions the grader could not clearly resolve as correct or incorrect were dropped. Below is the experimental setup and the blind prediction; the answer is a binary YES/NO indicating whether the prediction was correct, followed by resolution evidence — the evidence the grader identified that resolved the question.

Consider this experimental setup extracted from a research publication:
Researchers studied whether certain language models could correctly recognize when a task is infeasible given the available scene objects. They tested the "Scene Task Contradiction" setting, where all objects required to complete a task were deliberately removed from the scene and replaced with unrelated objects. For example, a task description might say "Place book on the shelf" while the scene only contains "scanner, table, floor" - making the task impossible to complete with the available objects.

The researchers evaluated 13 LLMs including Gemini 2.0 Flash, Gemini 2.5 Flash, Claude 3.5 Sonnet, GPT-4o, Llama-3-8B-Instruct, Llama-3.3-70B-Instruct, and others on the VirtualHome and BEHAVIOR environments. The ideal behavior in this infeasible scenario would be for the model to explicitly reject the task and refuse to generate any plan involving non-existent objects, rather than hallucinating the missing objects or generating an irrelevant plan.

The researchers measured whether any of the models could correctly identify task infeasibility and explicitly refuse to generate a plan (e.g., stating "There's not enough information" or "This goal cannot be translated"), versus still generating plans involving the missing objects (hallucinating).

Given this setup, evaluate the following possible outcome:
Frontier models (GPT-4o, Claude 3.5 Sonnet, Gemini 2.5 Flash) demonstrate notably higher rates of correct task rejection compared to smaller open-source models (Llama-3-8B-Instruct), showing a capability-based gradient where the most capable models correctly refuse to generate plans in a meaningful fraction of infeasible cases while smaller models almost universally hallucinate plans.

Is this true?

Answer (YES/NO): NO